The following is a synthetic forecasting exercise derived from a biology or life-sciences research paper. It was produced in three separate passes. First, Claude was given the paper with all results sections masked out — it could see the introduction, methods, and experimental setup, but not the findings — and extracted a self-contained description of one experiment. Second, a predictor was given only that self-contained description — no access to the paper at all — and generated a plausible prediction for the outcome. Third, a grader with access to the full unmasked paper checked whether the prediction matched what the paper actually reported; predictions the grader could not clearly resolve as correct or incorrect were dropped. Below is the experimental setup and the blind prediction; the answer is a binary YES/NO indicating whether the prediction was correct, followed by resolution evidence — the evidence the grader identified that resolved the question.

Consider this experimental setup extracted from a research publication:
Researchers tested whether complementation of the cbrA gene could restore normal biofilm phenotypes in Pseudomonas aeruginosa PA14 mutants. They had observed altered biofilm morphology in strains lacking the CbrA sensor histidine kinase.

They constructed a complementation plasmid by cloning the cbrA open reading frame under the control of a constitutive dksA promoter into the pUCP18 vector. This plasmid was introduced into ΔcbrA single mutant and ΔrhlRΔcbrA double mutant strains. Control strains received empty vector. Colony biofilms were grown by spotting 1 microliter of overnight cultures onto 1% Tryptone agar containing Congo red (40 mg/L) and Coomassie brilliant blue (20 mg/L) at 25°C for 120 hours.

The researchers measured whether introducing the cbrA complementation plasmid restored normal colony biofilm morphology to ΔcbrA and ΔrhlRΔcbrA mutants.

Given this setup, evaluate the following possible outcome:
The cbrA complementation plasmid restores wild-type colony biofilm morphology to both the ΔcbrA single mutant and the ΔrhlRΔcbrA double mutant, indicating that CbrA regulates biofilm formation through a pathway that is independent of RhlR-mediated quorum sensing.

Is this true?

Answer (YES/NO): NO